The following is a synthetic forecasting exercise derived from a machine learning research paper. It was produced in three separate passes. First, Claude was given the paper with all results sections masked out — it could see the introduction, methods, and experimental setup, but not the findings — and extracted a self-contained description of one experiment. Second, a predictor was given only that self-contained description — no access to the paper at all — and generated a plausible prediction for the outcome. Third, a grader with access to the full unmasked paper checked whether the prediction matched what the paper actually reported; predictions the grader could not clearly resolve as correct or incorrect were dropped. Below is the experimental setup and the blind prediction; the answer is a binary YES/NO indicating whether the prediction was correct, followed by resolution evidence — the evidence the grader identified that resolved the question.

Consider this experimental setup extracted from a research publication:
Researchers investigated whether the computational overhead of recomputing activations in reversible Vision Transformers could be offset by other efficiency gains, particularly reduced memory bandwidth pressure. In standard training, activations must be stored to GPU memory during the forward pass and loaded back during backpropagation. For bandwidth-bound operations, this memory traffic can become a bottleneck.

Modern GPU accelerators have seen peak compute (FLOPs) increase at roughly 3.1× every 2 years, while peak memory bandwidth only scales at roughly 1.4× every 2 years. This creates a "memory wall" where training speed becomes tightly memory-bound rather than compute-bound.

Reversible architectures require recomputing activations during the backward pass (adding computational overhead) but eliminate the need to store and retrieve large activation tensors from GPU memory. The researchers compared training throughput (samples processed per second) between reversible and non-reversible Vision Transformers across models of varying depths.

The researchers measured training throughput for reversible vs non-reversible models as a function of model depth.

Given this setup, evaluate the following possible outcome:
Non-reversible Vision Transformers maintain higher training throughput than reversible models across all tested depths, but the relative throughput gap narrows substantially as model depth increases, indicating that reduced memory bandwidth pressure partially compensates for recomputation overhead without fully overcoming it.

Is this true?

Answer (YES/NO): NO